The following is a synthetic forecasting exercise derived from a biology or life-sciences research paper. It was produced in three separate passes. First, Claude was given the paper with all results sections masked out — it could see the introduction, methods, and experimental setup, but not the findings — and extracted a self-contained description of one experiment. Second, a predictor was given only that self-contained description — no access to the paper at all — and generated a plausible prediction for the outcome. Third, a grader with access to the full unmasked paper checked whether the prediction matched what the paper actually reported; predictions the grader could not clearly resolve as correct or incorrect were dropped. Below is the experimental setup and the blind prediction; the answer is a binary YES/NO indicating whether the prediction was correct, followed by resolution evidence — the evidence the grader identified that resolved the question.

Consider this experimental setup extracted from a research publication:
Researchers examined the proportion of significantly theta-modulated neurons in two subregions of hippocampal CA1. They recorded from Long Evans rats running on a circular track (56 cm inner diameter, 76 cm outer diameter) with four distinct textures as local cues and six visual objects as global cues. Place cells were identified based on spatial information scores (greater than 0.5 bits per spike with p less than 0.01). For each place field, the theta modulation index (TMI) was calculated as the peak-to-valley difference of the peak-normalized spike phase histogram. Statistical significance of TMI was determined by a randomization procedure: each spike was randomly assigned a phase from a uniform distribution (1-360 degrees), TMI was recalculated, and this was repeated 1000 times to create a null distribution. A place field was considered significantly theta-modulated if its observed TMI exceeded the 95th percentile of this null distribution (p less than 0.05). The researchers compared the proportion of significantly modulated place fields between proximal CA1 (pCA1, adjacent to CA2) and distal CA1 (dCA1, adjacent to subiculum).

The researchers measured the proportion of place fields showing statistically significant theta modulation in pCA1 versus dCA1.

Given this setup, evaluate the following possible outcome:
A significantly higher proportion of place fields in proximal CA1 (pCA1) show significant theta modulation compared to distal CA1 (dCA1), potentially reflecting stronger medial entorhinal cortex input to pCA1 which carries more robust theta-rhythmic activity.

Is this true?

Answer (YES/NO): NO